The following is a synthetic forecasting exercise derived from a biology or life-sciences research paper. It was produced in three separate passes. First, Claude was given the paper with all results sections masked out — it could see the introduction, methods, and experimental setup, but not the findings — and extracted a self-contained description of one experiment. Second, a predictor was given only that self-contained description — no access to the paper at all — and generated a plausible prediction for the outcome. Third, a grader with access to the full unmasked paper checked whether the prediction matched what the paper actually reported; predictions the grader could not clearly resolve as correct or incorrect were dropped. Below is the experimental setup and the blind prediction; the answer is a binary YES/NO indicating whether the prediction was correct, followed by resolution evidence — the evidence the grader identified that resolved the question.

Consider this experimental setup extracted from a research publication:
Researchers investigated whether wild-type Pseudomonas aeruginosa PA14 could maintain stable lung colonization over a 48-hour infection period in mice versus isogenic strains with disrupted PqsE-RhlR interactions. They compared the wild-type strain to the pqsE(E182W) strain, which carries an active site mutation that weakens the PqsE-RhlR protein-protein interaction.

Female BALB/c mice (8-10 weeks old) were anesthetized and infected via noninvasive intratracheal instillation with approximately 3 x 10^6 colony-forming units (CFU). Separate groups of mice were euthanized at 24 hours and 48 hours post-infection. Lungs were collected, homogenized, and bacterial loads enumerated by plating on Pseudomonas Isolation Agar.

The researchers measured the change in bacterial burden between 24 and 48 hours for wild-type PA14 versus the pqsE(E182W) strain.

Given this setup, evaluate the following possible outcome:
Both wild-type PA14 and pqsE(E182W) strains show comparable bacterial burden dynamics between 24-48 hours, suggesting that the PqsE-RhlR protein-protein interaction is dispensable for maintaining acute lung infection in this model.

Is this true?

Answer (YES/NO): NO